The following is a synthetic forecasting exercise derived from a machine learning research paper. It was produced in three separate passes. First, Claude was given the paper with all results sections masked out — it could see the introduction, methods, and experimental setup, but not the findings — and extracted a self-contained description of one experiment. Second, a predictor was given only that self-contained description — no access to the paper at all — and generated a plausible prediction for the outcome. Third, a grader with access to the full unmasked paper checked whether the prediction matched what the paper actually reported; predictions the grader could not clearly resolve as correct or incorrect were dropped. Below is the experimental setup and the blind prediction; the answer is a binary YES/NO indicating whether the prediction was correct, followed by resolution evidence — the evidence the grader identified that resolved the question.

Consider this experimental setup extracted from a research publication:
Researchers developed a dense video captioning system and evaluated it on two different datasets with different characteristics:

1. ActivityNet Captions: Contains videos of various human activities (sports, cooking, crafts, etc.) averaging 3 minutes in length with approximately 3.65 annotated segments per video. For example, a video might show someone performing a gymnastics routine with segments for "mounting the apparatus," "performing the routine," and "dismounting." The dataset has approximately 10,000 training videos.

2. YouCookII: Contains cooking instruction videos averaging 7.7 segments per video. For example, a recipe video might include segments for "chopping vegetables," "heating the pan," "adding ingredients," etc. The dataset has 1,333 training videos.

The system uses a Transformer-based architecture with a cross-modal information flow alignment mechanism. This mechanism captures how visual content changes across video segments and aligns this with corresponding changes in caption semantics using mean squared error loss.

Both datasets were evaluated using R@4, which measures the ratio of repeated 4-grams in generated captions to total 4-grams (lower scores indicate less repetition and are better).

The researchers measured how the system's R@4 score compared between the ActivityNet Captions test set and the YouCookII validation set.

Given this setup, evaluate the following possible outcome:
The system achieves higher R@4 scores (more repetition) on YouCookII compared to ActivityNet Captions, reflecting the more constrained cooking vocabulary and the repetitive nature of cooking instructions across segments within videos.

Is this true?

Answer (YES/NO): YES